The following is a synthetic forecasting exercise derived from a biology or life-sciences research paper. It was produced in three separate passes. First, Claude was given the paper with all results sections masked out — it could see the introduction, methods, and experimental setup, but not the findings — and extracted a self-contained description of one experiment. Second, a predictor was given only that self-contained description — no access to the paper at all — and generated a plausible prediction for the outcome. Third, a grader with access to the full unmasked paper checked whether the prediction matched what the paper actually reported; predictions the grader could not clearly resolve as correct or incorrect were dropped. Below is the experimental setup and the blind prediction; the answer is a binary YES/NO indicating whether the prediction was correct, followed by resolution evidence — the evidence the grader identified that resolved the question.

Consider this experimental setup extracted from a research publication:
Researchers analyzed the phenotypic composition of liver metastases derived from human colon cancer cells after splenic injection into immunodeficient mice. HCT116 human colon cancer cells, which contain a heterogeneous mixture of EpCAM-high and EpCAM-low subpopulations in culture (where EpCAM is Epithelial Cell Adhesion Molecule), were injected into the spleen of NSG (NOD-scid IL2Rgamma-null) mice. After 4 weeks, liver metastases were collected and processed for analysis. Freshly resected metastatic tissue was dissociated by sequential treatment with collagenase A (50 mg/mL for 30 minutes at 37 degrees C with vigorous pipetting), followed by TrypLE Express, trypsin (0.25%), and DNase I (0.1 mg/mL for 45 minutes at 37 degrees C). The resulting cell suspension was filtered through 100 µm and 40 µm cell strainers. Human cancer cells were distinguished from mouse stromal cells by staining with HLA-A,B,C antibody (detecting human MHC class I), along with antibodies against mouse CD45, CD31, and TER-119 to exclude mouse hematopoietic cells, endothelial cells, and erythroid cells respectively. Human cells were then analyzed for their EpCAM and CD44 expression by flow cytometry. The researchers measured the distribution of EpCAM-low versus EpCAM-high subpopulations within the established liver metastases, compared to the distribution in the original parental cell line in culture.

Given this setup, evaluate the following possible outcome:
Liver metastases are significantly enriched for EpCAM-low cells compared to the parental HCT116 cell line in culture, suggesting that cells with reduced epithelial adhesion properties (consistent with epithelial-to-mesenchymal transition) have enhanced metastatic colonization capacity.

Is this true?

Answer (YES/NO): NO